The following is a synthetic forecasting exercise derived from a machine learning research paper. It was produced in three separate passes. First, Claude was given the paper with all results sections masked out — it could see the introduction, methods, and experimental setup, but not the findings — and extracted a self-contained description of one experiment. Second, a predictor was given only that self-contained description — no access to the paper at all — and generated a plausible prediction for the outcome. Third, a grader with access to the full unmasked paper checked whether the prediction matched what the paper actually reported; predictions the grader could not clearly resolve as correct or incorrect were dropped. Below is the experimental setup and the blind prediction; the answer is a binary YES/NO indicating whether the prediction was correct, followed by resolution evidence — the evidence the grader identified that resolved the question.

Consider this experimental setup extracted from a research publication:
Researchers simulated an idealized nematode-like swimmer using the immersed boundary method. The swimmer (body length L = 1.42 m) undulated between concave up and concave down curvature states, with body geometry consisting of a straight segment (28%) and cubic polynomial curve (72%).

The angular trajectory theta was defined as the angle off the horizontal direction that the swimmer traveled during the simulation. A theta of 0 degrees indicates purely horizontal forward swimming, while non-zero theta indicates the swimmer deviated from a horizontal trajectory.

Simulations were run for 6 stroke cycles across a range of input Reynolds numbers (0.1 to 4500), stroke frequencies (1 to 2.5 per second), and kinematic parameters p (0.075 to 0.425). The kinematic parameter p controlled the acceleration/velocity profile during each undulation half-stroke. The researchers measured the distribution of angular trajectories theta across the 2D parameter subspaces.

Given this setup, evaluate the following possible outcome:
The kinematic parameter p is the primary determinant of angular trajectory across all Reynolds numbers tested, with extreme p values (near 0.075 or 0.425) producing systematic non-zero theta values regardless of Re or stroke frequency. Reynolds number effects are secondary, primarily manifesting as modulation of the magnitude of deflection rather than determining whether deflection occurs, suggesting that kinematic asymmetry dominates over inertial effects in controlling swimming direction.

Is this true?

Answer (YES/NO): NO